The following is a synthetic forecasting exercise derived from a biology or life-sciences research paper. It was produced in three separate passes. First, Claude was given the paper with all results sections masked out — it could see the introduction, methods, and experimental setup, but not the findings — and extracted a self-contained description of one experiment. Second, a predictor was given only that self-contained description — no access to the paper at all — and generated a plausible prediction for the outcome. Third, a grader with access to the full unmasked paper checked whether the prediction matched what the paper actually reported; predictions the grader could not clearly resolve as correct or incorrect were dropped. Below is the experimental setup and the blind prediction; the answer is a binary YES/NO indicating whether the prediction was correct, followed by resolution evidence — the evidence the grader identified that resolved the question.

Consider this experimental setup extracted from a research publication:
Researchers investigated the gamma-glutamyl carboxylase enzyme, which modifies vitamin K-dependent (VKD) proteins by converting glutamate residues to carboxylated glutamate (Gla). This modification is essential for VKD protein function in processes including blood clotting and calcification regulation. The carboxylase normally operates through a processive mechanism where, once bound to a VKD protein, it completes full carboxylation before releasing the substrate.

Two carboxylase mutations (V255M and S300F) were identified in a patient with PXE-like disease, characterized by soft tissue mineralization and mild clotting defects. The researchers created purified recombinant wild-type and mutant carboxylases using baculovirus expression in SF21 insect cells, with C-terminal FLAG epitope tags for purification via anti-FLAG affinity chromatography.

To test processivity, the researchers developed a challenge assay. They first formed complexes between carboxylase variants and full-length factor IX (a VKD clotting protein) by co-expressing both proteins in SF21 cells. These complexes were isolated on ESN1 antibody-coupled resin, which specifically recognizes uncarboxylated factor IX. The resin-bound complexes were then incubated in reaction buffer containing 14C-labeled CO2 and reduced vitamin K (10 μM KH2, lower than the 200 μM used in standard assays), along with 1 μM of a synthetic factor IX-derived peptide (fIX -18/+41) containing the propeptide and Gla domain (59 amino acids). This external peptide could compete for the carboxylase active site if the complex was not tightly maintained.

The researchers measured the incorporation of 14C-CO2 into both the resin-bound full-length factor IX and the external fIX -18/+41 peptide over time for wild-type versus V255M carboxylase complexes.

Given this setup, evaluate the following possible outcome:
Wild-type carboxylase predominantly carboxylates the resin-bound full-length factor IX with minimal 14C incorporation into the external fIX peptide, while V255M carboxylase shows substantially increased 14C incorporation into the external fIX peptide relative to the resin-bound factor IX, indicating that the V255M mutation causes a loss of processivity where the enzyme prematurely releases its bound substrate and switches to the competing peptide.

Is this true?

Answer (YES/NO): YES